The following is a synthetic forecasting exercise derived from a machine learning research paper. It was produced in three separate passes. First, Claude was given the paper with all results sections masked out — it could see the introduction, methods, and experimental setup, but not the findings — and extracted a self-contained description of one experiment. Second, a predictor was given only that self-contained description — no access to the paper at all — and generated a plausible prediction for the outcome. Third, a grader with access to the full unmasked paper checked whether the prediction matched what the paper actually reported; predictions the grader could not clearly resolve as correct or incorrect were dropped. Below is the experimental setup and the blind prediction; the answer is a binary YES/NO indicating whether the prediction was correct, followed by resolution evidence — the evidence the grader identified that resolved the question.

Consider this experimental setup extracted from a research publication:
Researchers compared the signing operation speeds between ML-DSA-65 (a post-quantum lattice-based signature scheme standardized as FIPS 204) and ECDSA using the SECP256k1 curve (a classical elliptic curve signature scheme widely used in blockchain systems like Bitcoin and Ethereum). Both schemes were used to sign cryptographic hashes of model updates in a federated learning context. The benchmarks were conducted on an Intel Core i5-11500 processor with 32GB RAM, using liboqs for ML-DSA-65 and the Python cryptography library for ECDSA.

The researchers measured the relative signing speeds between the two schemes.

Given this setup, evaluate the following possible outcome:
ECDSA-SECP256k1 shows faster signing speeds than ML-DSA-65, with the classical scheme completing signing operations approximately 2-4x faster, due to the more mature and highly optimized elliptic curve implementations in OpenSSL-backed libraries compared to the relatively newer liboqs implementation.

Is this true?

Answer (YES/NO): YES